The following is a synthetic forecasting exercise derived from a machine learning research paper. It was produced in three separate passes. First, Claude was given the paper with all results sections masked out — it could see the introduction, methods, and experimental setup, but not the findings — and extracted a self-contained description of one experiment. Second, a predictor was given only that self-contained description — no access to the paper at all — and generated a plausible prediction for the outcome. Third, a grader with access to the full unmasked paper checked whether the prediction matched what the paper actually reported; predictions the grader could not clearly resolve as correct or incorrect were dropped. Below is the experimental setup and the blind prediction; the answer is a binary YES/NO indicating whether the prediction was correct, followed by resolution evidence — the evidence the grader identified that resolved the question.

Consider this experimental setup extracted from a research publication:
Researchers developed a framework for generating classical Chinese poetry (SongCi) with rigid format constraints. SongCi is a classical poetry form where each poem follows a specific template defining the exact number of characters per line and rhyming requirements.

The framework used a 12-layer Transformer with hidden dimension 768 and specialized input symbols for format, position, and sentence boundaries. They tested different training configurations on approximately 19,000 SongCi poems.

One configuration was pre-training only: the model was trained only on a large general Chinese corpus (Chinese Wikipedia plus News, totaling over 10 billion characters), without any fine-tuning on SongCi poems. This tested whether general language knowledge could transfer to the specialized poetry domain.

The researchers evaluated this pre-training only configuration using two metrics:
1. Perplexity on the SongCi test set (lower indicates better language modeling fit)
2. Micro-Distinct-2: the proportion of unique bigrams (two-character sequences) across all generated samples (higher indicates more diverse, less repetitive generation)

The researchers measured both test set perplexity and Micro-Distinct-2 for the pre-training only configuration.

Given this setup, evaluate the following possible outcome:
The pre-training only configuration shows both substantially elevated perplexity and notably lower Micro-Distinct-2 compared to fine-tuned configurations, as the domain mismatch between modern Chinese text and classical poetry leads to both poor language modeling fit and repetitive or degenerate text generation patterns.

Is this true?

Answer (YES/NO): NO